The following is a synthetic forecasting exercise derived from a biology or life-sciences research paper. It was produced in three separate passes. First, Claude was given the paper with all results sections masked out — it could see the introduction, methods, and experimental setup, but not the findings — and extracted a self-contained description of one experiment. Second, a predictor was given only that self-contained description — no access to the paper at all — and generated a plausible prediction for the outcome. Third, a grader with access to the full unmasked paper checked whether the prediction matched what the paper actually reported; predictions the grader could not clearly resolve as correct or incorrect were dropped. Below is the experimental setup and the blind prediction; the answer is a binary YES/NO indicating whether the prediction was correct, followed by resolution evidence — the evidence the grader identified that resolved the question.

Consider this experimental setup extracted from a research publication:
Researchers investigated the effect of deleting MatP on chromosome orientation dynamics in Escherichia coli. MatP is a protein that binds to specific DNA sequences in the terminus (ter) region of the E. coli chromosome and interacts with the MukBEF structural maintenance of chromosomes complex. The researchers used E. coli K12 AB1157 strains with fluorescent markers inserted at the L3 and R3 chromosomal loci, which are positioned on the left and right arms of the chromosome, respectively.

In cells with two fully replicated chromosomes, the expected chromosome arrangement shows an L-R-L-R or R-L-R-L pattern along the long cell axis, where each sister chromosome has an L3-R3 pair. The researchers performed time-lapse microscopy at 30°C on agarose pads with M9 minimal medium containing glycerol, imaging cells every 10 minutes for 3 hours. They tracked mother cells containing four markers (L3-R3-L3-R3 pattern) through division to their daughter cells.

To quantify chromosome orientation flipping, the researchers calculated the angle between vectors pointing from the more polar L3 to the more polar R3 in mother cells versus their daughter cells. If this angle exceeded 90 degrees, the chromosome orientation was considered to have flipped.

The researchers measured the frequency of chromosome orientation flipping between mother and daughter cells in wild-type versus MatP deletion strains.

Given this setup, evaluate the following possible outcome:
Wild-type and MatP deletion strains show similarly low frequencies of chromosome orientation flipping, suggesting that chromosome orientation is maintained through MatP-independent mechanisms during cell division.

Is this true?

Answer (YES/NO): NO